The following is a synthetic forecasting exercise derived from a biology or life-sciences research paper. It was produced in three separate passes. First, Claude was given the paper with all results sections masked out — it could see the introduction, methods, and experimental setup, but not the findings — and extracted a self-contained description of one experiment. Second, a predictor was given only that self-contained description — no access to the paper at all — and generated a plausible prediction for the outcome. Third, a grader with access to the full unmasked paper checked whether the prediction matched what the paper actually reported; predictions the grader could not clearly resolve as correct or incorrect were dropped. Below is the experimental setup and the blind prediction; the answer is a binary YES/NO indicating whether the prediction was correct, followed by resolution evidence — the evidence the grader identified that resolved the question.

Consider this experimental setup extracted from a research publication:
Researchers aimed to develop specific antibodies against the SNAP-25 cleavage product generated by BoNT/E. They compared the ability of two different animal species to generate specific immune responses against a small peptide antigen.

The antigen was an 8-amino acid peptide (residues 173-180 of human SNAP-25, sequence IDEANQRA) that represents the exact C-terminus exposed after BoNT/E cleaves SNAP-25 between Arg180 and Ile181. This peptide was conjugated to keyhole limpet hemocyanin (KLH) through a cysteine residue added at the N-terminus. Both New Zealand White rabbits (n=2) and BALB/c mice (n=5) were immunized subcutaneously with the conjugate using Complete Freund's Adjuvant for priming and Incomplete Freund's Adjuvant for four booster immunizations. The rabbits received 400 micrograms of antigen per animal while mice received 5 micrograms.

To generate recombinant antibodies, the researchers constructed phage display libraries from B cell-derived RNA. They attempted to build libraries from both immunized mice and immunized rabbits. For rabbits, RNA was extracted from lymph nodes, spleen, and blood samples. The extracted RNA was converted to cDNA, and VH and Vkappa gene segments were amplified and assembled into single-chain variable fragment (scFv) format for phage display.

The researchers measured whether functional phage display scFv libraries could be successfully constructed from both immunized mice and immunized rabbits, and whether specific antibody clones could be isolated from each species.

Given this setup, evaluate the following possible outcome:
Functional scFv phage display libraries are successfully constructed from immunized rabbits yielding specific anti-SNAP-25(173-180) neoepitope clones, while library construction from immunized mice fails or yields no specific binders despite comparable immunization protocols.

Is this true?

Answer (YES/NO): NO